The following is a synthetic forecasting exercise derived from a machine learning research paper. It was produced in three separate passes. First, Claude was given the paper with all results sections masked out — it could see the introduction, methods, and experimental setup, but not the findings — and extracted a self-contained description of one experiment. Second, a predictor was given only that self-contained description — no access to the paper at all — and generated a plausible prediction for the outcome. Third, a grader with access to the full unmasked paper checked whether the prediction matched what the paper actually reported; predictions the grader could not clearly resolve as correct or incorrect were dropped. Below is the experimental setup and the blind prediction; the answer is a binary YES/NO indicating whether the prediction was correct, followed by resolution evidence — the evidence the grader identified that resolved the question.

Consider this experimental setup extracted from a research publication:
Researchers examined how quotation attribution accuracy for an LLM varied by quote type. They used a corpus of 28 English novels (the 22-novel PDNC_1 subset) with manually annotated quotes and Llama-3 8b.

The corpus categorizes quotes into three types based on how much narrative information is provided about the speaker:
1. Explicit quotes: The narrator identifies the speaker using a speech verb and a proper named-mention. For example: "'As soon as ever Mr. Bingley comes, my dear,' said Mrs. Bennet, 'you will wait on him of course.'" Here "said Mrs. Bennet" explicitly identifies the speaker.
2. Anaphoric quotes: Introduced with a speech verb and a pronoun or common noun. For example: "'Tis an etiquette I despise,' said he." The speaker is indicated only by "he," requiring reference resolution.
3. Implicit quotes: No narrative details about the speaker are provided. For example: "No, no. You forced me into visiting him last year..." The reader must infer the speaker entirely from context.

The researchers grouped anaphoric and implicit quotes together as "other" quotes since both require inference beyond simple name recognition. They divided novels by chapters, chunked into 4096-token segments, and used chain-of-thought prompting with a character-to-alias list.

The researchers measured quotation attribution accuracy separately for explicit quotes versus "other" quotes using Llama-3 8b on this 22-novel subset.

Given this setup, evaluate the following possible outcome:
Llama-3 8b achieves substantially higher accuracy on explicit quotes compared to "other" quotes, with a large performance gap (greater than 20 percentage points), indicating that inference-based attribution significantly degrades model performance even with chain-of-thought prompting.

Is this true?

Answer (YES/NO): NO